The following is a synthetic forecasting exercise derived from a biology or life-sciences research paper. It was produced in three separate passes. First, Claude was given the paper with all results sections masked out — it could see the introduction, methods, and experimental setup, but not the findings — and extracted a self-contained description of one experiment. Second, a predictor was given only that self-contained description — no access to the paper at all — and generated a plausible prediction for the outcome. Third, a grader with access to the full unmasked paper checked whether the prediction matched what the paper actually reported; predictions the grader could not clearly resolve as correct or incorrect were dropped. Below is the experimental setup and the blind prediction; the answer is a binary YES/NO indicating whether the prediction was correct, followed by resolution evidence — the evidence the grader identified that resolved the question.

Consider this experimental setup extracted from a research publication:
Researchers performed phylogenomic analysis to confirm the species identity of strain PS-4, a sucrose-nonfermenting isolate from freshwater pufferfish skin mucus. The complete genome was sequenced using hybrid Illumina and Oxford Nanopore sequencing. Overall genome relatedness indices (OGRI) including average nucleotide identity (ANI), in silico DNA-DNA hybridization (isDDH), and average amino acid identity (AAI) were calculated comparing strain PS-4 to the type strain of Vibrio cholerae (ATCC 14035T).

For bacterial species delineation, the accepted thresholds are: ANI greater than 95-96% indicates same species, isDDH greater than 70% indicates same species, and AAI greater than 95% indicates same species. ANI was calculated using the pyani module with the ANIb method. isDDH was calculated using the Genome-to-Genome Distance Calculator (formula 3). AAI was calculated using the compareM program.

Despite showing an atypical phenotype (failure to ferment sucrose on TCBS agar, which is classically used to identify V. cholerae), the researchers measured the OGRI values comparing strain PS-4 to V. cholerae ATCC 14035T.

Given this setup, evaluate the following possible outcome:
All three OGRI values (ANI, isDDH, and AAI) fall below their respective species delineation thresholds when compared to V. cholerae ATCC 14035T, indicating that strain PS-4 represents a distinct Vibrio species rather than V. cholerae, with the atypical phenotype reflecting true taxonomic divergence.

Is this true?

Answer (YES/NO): NO